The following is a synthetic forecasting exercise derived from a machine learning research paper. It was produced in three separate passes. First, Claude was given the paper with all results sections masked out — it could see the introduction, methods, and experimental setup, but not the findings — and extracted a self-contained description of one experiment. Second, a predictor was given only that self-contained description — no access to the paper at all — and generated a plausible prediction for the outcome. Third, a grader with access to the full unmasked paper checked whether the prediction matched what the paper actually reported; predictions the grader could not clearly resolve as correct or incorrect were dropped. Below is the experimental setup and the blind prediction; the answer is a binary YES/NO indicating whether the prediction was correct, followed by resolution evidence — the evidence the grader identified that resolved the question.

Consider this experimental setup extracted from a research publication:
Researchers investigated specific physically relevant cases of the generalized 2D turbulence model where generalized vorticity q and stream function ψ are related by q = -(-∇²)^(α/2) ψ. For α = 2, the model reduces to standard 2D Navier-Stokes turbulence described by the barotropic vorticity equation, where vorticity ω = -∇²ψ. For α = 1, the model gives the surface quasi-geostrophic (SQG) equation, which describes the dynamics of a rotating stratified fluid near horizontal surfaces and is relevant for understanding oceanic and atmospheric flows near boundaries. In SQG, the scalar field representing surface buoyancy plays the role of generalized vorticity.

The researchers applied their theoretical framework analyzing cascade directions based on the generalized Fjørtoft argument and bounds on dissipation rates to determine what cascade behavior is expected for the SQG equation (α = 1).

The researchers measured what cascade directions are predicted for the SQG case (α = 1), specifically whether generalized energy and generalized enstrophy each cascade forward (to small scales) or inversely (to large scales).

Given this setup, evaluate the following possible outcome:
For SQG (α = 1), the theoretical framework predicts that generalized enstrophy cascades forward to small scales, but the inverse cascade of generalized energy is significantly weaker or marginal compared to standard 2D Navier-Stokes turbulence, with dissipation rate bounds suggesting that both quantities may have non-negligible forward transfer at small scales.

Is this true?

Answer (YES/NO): NO